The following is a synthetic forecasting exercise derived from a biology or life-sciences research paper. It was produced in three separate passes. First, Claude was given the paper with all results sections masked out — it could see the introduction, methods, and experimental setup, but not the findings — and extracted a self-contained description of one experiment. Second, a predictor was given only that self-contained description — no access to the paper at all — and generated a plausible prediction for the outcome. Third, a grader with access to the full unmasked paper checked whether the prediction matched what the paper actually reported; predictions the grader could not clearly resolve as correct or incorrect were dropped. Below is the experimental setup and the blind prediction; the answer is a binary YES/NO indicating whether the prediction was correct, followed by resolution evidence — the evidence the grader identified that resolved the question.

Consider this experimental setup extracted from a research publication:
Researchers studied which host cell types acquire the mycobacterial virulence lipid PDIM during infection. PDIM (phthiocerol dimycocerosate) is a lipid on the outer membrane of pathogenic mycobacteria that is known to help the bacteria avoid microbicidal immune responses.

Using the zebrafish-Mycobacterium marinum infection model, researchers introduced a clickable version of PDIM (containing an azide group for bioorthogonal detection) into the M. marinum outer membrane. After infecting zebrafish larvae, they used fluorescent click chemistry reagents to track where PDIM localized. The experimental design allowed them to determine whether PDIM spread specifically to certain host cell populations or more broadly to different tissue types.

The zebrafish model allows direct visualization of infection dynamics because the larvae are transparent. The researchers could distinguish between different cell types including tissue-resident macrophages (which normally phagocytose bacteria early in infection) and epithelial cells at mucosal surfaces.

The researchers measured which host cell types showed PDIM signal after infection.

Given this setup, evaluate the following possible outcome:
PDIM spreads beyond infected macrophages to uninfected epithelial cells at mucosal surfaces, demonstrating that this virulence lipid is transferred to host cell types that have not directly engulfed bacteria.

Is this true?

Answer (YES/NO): YES